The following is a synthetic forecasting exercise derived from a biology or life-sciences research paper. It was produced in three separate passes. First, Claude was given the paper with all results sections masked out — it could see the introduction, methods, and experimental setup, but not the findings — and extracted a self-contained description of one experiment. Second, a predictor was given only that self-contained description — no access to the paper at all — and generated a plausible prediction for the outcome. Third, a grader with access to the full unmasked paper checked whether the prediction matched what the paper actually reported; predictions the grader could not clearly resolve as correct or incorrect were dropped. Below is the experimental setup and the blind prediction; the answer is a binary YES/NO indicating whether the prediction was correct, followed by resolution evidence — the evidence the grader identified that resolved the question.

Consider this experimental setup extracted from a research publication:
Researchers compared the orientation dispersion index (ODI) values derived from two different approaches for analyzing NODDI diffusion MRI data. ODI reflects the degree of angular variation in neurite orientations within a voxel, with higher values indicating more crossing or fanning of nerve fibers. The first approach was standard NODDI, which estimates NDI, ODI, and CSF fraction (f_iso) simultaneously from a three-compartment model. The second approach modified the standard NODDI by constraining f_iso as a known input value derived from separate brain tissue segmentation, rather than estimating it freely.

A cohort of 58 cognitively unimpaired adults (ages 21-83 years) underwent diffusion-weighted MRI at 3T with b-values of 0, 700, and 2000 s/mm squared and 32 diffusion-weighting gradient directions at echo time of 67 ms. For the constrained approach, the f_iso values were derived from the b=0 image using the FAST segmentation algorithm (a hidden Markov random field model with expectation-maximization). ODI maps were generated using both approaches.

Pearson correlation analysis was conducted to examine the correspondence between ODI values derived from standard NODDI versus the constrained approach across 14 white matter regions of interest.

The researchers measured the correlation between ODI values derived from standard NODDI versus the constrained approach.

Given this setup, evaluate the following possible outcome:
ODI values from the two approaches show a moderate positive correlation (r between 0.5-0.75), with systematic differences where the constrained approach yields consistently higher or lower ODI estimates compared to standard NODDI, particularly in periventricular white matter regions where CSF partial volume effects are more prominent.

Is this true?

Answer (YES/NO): NO